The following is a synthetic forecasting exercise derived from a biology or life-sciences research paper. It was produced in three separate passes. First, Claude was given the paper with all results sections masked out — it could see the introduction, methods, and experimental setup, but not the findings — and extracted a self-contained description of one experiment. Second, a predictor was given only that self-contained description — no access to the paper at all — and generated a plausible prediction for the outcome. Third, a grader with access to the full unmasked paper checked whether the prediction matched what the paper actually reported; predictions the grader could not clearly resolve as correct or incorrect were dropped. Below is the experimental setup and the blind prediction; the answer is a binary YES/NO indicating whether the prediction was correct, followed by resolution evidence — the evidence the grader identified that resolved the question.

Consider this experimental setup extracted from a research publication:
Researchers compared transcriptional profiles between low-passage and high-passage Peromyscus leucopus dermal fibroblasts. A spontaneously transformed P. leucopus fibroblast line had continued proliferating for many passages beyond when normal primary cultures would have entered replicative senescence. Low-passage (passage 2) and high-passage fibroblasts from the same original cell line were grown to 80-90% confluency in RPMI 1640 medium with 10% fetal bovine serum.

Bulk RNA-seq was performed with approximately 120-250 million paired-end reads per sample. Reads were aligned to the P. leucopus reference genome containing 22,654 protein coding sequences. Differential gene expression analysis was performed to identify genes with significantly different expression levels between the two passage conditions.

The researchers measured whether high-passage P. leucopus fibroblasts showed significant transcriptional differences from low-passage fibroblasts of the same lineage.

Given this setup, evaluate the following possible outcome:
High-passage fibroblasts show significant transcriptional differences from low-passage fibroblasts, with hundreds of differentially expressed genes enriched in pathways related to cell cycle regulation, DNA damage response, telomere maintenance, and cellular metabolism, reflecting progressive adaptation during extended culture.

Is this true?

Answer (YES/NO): NO